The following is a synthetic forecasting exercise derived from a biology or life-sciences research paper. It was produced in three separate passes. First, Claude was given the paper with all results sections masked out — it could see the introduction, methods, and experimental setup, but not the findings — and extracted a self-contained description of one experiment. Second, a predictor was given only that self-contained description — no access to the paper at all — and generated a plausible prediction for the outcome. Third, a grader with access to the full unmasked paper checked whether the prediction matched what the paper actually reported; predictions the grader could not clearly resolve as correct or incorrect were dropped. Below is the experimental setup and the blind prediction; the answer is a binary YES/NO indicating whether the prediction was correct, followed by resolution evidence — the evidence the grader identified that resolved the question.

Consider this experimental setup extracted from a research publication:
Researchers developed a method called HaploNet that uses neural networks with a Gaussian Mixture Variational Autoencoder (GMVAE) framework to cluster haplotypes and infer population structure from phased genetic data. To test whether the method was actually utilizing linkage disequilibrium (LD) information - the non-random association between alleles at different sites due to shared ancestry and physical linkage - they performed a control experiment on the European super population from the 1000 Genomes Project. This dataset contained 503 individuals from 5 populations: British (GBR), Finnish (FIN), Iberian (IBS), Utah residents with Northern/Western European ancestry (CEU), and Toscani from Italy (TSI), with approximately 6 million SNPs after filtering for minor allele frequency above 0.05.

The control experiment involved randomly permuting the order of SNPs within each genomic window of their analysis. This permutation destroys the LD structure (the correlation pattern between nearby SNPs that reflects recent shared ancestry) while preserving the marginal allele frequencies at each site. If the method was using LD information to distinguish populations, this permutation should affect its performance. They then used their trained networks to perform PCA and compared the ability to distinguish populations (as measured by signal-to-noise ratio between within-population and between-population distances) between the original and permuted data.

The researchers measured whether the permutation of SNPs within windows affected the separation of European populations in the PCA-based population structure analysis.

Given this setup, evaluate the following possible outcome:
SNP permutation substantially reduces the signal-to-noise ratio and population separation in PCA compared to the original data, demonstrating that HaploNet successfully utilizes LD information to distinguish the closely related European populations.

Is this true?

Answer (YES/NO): YES